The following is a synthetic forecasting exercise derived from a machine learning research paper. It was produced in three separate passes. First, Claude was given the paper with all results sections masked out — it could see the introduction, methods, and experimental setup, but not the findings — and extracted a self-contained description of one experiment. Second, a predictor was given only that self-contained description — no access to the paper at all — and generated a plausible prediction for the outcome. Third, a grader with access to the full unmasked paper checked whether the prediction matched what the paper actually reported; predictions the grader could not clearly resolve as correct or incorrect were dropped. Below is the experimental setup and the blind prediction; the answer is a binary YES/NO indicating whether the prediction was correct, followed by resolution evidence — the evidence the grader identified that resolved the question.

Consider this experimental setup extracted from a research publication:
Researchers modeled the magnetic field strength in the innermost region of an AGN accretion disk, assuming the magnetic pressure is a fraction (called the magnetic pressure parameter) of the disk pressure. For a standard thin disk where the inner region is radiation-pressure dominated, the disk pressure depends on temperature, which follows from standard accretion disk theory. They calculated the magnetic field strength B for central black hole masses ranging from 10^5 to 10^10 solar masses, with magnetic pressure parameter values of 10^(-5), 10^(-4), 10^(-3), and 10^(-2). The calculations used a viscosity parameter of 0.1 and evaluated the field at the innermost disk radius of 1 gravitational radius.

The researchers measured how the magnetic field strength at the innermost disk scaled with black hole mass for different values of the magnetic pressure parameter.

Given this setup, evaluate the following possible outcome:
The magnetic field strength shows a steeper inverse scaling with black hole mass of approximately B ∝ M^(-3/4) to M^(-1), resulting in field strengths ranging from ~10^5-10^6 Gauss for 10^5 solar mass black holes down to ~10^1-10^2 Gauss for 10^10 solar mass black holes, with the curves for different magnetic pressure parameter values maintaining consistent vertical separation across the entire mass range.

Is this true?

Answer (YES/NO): NO